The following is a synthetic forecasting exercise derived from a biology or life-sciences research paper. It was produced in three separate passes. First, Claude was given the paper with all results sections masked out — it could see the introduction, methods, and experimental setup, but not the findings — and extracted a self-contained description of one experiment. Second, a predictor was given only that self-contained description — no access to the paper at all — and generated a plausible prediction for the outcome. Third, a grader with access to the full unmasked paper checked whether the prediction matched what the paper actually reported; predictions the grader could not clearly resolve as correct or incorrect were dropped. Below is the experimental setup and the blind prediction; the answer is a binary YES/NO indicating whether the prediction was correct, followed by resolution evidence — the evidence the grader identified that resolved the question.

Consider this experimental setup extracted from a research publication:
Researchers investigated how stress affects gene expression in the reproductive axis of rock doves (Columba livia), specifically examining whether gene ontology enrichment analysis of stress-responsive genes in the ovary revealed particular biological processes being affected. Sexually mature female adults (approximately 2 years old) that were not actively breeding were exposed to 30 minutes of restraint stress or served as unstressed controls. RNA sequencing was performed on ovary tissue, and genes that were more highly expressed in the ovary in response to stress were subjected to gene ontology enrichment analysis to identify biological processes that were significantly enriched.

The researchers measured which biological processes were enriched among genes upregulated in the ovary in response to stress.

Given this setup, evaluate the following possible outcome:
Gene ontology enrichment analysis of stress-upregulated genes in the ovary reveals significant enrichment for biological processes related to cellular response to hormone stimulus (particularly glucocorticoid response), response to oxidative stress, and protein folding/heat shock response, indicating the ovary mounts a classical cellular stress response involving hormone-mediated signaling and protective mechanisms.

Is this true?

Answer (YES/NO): NO